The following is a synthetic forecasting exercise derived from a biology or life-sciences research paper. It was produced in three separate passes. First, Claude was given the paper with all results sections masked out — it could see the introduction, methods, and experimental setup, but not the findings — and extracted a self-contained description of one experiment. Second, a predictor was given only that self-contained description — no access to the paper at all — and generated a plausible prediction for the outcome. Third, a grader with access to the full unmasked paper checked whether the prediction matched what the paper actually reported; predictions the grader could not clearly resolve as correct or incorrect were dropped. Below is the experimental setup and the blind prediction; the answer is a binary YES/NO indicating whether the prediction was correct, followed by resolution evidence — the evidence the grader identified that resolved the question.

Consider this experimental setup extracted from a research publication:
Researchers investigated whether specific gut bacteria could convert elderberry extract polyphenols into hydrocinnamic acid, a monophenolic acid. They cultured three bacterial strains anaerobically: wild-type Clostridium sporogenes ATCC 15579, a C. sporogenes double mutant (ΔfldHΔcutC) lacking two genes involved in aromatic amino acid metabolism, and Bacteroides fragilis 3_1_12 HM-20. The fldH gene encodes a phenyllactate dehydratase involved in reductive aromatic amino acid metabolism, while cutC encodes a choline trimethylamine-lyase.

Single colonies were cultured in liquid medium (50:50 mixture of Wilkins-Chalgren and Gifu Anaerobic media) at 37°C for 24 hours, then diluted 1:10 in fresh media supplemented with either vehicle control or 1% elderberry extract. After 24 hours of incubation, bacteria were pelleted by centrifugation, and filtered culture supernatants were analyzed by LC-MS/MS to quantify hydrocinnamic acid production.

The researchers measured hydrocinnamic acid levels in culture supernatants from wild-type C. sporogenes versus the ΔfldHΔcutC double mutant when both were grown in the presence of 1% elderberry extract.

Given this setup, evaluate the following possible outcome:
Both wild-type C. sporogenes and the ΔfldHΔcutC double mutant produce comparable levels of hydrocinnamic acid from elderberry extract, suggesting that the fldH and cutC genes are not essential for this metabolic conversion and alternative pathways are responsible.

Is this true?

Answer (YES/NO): YES